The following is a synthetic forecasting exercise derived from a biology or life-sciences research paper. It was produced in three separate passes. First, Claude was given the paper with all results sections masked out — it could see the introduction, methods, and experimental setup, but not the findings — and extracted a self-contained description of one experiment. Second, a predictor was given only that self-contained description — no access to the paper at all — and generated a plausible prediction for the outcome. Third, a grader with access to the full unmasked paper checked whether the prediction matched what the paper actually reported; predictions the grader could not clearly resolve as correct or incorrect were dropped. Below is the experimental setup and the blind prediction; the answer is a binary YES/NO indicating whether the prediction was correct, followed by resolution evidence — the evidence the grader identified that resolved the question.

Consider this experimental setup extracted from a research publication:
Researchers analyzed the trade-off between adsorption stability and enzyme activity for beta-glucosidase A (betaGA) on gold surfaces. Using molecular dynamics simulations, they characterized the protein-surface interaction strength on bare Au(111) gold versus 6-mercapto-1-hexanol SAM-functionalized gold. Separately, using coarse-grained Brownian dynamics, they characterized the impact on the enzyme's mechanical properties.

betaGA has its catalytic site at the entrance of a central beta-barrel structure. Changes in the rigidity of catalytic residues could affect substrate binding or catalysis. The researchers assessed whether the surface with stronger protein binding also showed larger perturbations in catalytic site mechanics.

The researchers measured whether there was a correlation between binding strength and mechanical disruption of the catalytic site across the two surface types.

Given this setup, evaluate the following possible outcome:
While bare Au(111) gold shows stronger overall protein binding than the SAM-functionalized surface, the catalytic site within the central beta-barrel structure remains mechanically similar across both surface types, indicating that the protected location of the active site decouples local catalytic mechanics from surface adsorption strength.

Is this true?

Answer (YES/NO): NO